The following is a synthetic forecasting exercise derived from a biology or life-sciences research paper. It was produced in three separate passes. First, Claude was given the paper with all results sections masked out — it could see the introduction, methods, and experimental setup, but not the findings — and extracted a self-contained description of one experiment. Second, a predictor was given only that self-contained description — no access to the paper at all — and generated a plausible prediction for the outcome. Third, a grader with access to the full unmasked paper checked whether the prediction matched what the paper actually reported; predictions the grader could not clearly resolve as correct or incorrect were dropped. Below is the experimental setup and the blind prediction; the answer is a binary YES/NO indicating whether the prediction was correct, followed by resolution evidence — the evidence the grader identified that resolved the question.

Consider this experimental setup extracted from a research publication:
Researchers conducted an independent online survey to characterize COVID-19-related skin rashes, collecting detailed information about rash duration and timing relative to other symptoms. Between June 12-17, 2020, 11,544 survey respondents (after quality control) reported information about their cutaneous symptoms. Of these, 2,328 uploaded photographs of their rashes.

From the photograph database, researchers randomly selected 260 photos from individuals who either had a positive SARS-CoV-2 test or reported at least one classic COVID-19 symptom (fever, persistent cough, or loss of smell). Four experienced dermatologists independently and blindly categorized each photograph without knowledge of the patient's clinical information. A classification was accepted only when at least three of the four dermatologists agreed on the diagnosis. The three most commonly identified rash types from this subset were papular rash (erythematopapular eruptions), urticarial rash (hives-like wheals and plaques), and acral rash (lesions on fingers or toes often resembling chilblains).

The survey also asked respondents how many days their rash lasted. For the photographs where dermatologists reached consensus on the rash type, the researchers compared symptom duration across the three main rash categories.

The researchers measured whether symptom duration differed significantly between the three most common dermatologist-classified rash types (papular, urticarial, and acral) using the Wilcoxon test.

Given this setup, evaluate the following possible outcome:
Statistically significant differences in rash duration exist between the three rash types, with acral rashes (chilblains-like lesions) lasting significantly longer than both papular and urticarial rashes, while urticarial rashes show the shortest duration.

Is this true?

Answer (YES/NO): NO